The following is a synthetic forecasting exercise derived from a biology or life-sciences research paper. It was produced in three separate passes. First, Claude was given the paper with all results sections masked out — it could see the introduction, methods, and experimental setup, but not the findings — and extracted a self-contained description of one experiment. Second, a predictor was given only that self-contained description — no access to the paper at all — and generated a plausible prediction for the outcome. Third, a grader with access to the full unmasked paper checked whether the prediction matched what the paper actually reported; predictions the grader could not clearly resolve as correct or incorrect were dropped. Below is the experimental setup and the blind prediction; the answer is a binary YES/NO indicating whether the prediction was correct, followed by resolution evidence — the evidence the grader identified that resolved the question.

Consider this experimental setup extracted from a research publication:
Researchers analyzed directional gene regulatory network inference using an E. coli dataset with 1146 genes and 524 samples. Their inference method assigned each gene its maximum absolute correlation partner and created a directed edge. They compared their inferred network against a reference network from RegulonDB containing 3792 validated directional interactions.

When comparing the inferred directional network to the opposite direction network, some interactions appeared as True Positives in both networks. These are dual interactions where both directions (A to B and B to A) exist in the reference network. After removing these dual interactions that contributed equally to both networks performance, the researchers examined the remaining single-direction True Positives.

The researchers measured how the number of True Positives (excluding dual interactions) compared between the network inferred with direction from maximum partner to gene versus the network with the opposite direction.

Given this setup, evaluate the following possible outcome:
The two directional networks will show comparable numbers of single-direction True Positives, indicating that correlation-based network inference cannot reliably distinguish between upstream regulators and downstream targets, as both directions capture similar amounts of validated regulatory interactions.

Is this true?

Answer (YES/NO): NO